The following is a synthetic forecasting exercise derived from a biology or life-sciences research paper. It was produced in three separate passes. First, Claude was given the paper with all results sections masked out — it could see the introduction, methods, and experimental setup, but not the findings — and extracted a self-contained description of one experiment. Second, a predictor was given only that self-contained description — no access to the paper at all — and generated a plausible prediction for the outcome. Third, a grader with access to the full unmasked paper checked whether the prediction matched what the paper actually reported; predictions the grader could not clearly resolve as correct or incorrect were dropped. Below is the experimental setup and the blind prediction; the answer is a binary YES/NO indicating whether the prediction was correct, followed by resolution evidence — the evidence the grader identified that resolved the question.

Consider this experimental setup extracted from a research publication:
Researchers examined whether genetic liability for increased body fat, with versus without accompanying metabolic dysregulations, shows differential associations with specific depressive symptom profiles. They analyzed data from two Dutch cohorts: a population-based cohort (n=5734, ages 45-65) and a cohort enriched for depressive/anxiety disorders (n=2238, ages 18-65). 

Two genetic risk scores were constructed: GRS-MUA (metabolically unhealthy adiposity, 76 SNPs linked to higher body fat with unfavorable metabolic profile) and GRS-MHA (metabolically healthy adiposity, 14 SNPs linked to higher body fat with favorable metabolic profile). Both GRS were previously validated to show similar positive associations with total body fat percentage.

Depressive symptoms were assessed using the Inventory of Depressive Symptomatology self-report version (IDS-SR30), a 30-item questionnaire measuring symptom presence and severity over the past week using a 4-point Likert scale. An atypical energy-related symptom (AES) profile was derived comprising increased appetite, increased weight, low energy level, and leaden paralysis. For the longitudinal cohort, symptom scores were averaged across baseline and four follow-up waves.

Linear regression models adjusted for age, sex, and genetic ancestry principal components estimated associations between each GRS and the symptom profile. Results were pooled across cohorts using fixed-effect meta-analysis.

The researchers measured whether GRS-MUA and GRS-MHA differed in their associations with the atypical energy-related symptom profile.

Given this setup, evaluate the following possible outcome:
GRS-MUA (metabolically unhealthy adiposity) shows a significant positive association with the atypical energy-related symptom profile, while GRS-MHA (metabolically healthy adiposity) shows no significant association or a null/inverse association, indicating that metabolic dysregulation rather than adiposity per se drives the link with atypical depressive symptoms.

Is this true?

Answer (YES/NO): YES